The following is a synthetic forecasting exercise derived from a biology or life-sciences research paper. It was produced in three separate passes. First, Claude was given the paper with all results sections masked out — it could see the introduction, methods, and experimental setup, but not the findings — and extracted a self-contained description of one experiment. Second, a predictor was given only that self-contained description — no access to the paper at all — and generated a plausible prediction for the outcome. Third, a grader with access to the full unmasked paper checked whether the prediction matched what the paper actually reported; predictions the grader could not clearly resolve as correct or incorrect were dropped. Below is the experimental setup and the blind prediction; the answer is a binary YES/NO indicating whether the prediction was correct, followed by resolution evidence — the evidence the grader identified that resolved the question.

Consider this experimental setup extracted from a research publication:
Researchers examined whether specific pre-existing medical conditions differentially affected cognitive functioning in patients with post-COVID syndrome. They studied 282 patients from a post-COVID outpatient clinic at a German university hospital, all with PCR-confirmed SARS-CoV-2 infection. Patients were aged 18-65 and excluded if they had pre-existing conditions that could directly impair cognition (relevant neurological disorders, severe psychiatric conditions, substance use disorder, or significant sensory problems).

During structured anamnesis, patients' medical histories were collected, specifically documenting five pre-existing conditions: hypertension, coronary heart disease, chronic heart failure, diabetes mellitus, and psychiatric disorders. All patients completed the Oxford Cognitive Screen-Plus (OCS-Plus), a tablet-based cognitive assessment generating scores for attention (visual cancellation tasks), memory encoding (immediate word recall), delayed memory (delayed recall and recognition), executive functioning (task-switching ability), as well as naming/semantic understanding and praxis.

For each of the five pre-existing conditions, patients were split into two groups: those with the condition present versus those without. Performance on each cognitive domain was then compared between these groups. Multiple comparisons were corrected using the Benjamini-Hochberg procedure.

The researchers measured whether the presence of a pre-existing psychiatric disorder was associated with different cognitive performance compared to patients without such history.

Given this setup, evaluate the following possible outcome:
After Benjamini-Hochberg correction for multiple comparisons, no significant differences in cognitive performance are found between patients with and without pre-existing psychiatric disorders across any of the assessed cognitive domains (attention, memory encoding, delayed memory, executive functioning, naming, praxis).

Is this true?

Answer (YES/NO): YES